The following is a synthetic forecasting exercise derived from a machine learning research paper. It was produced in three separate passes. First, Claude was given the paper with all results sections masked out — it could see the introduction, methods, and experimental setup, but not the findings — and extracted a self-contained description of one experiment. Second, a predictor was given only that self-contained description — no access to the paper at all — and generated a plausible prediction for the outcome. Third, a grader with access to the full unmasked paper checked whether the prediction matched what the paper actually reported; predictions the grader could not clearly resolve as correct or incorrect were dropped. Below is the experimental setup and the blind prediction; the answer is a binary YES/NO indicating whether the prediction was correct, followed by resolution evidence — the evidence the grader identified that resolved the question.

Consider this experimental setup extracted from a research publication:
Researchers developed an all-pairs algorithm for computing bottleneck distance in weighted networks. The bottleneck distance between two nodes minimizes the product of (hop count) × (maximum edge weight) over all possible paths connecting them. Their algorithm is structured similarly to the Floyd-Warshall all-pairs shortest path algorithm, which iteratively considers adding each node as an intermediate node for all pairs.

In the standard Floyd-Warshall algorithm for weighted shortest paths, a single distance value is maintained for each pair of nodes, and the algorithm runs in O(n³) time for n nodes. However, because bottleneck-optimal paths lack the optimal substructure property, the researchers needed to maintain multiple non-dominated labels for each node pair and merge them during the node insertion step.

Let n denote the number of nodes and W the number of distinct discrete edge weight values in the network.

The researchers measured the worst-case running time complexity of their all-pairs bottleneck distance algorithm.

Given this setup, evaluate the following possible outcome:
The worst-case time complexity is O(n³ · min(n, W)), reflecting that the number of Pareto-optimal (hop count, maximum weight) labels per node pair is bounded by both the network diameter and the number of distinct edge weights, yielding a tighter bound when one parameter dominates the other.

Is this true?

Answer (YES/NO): NO